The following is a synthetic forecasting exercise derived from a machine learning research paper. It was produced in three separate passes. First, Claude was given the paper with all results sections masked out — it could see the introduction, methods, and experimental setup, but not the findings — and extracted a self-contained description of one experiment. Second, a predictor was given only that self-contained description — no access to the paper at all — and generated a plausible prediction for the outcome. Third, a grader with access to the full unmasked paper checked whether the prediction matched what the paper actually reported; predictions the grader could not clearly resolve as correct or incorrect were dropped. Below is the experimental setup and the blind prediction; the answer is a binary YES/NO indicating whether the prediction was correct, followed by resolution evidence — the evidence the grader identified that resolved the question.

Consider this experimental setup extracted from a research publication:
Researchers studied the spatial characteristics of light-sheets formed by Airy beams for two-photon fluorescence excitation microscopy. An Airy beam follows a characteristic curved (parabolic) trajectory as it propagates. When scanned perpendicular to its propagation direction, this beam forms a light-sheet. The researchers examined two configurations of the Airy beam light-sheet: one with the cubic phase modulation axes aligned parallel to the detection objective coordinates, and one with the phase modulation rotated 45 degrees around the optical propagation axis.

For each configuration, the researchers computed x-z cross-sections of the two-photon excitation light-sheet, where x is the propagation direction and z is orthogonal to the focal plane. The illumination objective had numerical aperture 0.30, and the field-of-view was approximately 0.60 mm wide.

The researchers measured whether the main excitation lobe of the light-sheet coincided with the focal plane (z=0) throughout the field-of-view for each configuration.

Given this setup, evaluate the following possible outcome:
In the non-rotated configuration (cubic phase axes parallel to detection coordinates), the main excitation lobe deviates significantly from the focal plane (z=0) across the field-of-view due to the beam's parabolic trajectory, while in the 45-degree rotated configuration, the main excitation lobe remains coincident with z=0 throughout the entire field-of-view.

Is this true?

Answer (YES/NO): YES